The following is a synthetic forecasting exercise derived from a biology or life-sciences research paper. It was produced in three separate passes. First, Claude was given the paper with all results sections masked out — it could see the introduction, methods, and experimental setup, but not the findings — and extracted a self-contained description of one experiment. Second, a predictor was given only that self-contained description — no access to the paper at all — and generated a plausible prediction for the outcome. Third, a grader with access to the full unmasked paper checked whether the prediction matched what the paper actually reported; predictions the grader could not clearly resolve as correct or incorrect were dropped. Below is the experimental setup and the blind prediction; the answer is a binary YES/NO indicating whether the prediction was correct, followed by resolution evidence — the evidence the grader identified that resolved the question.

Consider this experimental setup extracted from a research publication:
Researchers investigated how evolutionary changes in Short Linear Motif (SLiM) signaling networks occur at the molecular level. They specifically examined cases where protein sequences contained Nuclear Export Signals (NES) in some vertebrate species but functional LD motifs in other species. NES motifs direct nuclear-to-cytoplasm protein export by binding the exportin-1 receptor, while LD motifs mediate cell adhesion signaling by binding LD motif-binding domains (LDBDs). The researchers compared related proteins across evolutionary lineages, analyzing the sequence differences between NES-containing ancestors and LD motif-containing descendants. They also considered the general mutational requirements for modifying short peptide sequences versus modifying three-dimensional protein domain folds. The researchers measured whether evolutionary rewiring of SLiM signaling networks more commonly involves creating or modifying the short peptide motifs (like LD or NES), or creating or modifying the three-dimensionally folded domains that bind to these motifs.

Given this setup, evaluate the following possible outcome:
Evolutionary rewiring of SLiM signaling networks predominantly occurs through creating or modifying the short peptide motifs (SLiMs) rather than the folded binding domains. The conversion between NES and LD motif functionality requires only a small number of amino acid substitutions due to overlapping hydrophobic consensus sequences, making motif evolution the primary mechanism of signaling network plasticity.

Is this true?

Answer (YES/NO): YES